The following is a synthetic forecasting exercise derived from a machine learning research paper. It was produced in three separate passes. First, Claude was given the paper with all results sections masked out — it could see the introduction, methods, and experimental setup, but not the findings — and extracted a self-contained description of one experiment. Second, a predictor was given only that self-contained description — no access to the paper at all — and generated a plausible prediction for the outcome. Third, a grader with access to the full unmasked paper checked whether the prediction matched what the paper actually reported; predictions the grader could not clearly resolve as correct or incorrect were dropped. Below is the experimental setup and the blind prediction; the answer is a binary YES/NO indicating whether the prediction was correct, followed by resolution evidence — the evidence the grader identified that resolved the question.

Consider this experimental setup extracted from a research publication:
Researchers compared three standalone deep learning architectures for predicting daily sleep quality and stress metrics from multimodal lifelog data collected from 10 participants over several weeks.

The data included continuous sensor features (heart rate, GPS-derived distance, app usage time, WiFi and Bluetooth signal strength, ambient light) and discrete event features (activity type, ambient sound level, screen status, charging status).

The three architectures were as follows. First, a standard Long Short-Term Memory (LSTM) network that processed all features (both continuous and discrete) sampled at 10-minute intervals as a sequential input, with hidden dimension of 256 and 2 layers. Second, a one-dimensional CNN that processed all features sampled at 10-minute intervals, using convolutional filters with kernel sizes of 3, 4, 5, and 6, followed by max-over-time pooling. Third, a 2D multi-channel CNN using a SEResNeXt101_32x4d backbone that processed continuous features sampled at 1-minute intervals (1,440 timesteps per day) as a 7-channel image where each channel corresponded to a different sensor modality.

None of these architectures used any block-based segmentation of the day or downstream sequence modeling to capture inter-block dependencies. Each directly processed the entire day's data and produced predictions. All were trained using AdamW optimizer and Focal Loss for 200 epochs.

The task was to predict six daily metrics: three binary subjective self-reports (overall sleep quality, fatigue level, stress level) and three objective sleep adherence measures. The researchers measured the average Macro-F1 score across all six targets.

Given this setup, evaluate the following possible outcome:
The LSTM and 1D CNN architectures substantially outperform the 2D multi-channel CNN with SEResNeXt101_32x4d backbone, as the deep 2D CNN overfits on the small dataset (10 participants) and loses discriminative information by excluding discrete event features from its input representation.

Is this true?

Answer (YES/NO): NO